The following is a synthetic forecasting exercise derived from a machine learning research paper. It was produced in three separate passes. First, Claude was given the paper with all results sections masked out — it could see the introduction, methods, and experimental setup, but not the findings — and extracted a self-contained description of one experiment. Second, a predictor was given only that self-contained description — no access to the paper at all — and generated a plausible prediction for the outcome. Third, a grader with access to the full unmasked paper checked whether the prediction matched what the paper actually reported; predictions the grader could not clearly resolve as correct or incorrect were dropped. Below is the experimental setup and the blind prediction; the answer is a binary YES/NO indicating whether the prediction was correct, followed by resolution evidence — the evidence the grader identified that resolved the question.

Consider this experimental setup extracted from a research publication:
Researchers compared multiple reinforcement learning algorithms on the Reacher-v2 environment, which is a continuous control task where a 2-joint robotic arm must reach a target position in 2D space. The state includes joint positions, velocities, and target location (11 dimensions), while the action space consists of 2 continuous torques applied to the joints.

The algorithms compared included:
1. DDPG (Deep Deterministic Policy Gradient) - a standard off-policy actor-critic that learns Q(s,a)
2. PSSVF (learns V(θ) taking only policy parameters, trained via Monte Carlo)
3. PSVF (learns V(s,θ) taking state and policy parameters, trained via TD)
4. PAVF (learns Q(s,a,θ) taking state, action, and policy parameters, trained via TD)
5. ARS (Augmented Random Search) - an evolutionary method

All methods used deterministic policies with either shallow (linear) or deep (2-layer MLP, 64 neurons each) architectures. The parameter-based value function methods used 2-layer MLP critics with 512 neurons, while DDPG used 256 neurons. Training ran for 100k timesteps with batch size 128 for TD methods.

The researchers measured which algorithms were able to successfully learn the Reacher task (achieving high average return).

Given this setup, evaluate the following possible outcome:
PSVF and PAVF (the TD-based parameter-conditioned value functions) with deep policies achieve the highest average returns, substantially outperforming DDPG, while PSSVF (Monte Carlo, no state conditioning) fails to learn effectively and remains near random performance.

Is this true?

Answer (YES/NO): NO